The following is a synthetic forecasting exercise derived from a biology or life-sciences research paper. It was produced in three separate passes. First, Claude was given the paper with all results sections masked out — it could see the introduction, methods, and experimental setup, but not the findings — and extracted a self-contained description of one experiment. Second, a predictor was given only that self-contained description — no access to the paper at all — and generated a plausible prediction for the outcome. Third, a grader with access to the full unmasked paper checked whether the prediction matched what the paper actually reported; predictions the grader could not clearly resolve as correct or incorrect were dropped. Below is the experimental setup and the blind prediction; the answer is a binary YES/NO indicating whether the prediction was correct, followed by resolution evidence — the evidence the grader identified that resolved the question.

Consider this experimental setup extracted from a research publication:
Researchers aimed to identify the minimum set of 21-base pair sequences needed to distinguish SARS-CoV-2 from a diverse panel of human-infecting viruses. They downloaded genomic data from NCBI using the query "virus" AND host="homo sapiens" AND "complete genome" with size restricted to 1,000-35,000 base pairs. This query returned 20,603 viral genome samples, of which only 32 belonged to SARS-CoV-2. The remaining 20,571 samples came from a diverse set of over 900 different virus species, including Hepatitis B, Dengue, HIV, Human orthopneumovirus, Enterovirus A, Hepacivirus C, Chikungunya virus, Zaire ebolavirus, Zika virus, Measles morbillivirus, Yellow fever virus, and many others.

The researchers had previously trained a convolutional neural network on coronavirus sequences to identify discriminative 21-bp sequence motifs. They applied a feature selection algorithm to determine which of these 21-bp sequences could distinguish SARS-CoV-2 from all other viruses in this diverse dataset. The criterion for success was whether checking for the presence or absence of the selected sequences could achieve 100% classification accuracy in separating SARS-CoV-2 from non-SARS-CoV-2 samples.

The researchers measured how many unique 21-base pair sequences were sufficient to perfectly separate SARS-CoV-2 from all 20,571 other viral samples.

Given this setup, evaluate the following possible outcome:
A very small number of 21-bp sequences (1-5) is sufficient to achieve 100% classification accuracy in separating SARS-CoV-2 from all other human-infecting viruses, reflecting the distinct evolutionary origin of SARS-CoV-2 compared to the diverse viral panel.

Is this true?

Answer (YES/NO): YES